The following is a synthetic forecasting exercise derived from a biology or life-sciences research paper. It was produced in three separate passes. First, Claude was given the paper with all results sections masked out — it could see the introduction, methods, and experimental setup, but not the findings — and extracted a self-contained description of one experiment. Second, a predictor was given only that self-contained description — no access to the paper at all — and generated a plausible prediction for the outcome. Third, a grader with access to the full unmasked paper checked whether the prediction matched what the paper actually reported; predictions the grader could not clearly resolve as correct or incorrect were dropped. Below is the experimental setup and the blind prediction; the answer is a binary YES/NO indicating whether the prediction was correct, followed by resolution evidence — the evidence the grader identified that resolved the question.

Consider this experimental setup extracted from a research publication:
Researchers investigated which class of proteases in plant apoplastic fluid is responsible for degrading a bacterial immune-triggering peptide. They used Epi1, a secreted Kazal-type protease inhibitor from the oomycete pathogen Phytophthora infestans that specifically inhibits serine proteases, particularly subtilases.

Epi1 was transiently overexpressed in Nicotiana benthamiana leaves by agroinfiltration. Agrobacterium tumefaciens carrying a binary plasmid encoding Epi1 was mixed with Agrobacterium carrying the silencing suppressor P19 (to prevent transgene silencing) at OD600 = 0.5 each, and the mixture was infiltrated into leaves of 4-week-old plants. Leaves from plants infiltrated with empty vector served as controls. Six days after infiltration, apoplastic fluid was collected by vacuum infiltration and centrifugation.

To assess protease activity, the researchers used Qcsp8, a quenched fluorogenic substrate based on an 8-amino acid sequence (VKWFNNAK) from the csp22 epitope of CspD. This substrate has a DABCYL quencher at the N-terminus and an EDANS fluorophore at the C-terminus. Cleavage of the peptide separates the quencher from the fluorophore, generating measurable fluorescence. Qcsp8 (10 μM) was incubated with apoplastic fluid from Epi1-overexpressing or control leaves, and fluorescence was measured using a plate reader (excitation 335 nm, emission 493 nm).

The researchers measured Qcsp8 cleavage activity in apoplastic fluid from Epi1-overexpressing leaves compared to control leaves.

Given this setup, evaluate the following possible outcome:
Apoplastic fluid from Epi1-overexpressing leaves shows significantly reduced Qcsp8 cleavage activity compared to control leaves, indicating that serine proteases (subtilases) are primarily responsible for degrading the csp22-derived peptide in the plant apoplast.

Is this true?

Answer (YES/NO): YES